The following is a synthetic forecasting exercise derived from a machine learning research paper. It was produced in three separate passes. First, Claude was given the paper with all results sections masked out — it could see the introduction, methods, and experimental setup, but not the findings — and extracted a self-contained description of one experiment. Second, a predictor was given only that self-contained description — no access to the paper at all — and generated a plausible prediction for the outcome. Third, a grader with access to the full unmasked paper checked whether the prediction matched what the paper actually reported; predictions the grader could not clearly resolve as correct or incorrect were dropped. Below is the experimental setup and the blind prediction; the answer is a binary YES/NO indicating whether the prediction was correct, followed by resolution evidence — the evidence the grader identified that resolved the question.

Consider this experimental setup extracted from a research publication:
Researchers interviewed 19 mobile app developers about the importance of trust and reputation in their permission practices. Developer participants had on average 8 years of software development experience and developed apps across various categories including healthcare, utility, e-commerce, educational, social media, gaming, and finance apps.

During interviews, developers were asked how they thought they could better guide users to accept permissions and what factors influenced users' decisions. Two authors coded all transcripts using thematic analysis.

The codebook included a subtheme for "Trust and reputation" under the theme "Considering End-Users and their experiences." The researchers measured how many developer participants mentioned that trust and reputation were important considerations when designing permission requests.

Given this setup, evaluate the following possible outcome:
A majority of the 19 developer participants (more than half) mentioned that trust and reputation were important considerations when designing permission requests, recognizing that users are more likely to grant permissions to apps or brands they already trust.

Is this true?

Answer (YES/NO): NO